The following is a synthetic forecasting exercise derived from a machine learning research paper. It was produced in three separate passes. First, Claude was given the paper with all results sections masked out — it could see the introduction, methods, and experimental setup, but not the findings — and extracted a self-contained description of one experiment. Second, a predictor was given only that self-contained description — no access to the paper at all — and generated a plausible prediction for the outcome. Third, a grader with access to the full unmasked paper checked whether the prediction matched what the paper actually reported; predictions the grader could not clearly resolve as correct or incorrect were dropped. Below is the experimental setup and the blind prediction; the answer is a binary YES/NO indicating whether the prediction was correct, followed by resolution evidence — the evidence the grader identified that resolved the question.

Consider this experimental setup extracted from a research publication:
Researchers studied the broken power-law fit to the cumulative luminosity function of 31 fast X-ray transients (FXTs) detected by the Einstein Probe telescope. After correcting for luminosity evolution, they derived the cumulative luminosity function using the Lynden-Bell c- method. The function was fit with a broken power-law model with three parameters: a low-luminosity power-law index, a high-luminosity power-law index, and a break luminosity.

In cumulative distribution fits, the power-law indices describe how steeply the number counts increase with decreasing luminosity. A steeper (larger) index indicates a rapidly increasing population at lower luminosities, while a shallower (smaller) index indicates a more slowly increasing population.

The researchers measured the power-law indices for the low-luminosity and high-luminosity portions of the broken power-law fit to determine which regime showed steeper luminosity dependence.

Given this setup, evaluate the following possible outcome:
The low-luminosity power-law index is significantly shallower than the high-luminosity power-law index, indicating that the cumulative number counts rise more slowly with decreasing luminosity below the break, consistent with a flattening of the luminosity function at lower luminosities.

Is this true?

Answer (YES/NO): YES